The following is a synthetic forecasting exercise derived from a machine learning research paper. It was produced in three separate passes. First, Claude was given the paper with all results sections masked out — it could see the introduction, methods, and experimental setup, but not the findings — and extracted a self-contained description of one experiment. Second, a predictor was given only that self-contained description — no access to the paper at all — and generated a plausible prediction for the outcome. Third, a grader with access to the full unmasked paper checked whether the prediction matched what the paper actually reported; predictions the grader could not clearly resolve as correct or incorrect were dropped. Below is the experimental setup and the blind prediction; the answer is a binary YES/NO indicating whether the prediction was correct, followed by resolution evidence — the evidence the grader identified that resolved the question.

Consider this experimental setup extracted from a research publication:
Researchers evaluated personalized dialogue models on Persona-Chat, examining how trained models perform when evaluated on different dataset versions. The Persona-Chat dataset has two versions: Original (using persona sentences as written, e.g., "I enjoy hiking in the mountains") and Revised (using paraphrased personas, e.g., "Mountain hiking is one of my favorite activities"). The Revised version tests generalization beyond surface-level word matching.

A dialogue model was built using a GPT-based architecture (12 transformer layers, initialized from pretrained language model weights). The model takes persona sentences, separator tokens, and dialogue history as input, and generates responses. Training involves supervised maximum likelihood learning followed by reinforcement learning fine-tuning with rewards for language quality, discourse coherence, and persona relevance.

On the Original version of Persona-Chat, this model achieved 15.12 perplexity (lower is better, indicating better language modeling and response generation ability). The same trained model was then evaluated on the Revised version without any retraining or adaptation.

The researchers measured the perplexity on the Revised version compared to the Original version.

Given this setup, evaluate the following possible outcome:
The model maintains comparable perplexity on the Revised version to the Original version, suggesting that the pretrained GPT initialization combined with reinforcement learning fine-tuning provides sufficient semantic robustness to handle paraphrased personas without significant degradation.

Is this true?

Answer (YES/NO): NO